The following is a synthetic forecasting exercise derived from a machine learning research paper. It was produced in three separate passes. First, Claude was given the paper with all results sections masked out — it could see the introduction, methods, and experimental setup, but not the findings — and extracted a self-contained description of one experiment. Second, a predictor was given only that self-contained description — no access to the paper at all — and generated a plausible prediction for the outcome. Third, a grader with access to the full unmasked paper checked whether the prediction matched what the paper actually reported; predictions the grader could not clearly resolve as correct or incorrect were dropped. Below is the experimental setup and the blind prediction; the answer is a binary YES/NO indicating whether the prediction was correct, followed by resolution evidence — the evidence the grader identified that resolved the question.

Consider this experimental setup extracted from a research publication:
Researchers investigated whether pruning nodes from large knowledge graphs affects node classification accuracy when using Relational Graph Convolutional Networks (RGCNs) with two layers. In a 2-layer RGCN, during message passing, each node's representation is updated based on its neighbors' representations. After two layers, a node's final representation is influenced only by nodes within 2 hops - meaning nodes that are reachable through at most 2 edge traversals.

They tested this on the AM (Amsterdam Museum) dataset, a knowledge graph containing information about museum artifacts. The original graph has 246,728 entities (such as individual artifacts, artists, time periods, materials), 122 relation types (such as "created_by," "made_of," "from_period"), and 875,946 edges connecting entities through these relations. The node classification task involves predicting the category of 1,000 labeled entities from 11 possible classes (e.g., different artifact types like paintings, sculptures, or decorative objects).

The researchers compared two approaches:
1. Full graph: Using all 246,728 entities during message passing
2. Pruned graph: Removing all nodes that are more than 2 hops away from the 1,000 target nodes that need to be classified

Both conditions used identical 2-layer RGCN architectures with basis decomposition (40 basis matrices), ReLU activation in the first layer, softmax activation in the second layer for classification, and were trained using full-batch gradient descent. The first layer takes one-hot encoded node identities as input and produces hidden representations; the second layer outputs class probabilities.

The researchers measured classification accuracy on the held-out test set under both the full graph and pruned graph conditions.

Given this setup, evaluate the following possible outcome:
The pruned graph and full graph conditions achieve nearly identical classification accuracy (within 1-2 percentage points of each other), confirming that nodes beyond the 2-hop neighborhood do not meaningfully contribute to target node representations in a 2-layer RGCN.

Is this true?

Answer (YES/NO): YES